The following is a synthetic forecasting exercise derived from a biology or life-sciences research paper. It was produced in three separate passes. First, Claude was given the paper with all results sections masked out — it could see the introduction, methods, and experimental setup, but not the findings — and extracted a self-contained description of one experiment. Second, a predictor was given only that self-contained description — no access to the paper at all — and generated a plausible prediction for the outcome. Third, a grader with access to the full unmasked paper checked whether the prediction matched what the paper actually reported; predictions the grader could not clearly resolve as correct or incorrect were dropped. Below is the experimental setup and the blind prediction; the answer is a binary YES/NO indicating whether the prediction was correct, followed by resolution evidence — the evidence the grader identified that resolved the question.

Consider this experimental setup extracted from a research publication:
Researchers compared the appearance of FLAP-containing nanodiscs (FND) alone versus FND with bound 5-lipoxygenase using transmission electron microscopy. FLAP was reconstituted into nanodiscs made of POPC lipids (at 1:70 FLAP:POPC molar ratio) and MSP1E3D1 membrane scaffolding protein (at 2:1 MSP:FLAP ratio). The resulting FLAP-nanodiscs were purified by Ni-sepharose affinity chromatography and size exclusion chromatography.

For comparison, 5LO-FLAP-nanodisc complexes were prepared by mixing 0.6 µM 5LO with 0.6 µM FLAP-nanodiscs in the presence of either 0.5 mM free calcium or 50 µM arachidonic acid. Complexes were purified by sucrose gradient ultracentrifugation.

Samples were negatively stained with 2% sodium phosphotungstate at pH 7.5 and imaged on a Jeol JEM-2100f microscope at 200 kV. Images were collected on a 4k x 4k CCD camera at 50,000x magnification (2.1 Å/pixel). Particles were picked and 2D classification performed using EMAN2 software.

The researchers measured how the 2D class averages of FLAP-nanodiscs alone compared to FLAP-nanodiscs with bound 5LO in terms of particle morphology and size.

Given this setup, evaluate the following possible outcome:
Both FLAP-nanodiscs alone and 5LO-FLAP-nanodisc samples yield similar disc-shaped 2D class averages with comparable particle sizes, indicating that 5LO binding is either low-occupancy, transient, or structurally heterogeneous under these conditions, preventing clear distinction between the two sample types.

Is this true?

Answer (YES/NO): NO